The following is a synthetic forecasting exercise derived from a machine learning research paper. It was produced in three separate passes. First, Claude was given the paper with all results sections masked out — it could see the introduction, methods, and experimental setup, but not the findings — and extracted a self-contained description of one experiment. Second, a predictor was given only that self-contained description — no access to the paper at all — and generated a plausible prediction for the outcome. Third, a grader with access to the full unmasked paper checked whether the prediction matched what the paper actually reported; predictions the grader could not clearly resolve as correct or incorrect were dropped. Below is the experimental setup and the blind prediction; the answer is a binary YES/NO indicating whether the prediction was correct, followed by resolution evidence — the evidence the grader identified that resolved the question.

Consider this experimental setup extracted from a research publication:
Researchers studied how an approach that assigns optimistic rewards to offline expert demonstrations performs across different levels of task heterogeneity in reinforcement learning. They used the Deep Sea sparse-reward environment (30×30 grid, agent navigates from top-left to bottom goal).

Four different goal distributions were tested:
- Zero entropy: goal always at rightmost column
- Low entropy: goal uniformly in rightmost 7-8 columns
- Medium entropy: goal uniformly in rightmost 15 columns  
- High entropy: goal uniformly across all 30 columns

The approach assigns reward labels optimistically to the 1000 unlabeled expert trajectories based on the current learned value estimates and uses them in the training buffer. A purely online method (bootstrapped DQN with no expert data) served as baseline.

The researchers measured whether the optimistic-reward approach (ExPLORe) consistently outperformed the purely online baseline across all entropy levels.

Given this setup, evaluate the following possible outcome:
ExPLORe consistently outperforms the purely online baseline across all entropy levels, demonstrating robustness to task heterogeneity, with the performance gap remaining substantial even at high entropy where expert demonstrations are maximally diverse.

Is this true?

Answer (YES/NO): NO